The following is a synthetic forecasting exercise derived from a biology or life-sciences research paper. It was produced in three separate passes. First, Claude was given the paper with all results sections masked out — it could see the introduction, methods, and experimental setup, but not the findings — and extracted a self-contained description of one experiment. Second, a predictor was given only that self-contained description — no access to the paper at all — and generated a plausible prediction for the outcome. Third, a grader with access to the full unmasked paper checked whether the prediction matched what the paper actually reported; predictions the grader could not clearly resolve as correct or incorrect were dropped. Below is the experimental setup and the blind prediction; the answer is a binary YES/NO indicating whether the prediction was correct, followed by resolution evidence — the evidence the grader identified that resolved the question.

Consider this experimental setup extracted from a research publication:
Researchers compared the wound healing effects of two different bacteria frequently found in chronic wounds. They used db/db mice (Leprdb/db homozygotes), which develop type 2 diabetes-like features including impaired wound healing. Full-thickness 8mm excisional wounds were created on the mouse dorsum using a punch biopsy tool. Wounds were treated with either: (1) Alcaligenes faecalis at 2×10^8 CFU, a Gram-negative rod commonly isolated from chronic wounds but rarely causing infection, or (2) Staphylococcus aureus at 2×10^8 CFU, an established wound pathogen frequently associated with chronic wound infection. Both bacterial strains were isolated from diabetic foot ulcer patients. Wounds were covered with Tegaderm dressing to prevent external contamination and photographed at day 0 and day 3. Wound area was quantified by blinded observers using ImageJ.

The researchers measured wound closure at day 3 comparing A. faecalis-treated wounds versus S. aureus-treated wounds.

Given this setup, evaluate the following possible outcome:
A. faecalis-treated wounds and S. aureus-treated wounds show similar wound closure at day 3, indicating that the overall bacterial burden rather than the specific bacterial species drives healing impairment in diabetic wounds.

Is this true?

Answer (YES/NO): NO